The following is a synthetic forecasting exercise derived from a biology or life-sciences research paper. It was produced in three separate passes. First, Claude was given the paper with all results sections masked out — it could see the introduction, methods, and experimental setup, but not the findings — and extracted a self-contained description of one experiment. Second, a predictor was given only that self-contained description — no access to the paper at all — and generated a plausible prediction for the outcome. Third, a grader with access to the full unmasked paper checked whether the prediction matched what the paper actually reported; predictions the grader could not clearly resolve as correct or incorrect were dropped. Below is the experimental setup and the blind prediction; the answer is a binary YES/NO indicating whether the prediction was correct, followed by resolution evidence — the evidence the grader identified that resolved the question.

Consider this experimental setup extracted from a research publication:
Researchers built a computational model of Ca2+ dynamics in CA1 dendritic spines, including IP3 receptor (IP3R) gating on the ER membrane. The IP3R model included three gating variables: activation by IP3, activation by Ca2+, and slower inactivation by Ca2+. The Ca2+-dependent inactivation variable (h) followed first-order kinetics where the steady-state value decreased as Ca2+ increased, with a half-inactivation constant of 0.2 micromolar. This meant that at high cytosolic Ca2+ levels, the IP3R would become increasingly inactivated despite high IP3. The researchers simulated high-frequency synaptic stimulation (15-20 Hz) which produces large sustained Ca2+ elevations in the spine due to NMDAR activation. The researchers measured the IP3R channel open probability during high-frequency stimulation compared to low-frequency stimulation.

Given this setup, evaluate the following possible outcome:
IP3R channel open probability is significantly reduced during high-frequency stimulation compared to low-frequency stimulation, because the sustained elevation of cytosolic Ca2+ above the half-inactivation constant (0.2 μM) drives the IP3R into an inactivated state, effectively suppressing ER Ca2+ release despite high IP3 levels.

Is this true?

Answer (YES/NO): YES